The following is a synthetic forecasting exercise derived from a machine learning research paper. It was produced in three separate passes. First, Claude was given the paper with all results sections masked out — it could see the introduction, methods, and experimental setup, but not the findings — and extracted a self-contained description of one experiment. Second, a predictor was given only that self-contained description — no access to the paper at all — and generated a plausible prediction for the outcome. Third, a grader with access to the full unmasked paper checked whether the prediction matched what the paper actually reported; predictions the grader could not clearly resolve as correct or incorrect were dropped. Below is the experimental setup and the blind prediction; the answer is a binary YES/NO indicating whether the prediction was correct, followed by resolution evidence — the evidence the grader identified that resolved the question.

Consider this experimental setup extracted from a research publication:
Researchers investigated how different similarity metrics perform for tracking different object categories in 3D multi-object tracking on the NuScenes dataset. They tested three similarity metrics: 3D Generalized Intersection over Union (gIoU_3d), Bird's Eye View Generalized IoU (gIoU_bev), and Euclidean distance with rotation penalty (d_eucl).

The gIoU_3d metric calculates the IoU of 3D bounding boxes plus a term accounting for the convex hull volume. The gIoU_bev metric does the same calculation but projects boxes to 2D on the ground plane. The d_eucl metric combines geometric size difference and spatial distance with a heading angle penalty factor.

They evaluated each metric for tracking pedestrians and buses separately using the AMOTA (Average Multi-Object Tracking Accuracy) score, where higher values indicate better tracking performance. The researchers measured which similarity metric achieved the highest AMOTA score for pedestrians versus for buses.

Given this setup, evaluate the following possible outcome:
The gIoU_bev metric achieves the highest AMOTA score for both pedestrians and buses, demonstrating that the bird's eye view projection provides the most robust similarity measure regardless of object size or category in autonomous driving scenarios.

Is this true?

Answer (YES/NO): NO